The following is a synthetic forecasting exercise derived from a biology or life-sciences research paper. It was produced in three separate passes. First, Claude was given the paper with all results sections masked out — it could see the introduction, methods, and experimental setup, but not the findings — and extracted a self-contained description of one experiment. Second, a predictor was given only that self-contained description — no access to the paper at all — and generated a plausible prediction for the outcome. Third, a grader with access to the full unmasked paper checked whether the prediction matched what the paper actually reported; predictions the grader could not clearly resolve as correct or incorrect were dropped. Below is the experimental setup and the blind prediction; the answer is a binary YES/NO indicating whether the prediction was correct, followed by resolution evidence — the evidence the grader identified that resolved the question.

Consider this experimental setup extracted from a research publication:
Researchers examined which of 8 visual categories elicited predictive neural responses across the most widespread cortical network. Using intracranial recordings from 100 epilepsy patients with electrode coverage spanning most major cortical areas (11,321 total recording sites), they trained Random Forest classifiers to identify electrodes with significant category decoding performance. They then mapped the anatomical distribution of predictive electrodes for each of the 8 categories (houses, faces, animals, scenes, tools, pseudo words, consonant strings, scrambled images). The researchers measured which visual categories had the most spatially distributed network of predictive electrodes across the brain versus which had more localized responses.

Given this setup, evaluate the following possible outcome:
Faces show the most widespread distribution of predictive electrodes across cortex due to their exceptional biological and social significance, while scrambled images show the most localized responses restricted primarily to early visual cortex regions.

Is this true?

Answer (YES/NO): NO